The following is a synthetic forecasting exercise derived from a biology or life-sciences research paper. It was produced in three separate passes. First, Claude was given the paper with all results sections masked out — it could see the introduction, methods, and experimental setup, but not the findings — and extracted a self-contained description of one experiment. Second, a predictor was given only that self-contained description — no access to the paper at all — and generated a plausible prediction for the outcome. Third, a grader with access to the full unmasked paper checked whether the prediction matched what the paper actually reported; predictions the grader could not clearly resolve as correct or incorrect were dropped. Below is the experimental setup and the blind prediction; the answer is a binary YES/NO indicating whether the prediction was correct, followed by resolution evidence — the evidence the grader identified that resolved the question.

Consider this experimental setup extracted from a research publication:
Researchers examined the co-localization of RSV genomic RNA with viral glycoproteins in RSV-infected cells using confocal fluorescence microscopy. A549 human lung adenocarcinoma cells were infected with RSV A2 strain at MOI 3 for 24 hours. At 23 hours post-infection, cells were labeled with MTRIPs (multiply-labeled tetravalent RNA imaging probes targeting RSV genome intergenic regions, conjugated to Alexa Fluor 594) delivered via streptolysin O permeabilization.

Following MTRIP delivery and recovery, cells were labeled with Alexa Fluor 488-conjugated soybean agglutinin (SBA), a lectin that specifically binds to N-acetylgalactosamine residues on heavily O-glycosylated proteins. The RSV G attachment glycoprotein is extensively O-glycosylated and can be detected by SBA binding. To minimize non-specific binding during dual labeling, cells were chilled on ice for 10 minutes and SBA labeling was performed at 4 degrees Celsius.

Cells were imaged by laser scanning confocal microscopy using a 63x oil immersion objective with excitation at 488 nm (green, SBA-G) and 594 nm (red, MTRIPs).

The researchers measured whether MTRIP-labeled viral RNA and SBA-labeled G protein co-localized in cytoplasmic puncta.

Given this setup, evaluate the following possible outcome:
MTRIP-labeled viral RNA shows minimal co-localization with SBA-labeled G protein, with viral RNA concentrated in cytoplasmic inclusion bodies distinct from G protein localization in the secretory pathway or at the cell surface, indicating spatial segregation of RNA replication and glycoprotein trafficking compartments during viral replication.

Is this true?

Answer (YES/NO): NO